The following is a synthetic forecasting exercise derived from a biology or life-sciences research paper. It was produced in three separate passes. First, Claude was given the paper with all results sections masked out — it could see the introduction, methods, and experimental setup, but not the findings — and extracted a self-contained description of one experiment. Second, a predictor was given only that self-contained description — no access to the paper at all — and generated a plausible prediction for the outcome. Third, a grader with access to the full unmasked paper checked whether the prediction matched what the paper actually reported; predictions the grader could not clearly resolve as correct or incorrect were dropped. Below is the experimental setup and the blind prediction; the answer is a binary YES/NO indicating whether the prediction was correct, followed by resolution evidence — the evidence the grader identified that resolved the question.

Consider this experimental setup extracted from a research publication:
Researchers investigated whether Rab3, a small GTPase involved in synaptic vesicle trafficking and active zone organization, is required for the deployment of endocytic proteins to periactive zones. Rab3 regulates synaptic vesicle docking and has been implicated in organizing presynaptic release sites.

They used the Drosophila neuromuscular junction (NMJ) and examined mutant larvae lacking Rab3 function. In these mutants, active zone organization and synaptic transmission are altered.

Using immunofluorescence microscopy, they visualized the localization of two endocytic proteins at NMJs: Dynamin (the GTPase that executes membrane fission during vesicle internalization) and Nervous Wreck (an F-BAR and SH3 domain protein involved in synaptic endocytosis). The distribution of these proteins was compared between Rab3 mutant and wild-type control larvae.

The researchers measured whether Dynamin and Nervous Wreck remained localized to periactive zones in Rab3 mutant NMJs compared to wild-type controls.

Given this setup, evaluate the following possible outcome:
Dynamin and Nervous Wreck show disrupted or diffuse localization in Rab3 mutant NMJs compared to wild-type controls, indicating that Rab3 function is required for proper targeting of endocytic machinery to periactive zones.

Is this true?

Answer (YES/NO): NO